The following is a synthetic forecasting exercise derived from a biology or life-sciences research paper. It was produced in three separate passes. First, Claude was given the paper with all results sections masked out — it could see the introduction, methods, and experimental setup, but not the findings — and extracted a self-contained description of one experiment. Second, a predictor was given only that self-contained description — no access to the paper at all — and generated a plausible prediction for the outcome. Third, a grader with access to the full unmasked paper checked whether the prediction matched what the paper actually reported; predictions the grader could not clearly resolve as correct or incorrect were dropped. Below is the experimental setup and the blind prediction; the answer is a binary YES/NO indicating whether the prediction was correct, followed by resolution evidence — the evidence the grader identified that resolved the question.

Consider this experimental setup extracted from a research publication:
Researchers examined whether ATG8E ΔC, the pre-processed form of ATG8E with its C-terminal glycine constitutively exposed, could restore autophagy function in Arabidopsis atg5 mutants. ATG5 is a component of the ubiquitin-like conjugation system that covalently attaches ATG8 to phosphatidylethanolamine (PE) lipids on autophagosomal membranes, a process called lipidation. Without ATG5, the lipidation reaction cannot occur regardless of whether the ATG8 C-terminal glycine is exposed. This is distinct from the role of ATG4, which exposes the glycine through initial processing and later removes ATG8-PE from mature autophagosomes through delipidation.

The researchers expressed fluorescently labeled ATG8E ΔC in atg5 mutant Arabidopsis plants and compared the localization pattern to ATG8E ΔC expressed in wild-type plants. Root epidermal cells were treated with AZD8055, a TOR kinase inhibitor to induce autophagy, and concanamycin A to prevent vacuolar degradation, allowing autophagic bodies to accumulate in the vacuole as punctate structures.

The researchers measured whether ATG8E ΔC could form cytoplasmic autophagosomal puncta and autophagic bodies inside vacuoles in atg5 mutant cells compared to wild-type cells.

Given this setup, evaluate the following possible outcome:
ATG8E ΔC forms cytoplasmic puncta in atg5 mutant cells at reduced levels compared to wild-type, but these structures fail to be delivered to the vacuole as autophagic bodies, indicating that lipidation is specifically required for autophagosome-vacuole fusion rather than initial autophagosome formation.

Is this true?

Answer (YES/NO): NO